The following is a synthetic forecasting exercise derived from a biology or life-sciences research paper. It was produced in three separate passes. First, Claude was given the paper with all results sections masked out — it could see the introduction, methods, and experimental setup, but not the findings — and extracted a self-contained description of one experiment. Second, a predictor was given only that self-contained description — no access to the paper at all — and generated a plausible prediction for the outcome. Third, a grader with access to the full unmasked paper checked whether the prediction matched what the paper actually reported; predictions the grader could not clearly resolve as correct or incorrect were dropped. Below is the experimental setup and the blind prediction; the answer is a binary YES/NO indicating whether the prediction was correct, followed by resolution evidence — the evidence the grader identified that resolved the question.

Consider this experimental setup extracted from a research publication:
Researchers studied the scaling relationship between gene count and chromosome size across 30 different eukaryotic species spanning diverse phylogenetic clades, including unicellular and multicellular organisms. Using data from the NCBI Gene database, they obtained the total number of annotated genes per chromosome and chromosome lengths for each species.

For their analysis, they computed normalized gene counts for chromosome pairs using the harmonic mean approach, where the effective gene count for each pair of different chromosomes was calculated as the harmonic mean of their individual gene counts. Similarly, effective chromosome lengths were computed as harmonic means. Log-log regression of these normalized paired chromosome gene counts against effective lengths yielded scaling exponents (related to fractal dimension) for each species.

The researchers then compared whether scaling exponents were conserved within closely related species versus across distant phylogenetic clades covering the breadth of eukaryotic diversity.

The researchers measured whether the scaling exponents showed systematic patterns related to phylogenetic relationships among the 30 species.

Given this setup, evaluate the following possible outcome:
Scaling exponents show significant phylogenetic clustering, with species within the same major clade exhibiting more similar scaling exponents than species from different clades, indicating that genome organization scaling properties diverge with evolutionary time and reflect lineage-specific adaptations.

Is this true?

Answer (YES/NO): YES